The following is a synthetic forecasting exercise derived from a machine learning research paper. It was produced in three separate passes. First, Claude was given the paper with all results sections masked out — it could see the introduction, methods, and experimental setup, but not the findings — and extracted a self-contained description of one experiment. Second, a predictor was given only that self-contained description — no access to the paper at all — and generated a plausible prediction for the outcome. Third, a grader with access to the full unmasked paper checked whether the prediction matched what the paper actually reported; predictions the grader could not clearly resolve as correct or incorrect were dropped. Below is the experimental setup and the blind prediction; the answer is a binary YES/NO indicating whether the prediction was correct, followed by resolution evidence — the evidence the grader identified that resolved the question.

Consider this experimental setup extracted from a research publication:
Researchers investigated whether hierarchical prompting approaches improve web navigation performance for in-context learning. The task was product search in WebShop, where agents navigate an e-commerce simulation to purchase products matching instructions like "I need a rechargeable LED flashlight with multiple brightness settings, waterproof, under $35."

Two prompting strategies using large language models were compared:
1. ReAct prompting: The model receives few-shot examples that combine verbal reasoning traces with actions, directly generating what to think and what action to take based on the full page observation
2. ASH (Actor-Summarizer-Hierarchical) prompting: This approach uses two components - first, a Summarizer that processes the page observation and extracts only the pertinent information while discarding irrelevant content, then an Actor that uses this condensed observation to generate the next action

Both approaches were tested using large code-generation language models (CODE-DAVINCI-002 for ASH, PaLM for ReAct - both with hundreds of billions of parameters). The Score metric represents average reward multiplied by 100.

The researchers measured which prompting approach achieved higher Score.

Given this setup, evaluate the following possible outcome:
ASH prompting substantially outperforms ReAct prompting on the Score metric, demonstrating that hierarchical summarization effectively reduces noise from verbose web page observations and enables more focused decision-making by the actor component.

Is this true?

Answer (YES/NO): NO